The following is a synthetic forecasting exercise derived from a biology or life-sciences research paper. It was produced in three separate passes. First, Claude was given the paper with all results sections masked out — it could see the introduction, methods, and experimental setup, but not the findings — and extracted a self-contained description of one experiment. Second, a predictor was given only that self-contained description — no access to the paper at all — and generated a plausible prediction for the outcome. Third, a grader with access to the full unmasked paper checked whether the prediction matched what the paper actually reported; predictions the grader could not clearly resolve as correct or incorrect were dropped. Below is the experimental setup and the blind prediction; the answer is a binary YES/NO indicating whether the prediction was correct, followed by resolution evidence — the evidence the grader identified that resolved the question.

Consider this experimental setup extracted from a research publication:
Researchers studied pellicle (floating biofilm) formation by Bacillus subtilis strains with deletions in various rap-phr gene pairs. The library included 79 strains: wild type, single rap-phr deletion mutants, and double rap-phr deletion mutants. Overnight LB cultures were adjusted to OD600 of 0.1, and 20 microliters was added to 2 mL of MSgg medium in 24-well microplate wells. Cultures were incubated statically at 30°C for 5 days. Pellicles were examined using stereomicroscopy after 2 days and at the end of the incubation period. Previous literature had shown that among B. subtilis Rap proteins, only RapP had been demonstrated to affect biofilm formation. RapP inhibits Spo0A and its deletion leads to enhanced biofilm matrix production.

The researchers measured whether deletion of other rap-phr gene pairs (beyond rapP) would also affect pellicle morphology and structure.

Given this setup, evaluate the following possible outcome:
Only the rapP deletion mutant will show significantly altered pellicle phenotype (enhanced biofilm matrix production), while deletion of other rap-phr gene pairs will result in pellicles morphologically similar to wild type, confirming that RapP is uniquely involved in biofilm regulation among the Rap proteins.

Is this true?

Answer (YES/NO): NO